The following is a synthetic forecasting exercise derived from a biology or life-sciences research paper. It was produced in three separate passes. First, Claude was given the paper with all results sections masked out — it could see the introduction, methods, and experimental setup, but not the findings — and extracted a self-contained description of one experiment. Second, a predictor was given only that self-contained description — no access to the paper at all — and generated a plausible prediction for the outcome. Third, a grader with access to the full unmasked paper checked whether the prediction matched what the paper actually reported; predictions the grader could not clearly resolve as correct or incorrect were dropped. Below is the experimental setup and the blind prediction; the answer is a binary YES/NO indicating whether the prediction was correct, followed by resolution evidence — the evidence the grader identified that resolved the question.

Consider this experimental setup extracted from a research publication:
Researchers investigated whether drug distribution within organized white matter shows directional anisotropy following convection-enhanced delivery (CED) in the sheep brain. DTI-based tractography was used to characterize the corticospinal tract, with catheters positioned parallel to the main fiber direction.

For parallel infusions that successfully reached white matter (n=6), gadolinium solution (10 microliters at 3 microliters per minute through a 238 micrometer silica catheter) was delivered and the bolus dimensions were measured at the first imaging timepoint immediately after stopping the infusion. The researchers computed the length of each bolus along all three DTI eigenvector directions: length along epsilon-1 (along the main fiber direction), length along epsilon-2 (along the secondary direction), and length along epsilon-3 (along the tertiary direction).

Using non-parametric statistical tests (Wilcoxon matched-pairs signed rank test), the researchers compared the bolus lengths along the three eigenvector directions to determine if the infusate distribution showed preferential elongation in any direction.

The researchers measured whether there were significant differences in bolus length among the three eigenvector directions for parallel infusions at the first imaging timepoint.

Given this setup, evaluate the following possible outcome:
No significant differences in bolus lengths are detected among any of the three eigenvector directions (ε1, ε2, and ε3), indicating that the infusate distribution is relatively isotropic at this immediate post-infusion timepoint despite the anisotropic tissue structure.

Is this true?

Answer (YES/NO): NO